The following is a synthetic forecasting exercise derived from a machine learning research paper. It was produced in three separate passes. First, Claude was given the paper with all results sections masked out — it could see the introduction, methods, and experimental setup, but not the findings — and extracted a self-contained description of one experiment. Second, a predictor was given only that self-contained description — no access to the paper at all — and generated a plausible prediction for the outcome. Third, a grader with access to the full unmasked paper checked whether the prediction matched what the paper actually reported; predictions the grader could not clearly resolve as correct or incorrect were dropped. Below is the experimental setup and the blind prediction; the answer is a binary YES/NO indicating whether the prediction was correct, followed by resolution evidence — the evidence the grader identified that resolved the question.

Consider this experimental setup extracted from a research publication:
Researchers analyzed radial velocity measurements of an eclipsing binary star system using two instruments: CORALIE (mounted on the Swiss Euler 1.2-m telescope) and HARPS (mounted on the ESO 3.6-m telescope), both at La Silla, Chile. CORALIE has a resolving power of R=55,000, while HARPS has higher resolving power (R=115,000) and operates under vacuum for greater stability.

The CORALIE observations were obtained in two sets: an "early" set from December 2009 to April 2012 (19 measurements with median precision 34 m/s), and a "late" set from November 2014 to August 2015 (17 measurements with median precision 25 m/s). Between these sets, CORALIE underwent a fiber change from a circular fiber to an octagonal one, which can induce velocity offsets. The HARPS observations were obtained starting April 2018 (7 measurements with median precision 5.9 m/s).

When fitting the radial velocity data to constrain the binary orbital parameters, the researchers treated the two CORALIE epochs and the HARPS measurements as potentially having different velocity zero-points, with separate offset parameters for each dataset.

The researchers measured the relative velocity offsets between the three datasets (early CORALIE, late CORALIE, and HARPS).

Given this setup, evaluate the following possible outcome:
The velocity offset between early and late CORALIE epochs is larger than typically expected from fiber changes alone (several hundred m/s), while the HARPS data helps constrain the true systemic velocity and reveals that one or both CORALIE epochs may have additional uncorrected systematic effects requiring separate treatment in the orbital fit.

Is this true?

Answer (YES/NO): NO